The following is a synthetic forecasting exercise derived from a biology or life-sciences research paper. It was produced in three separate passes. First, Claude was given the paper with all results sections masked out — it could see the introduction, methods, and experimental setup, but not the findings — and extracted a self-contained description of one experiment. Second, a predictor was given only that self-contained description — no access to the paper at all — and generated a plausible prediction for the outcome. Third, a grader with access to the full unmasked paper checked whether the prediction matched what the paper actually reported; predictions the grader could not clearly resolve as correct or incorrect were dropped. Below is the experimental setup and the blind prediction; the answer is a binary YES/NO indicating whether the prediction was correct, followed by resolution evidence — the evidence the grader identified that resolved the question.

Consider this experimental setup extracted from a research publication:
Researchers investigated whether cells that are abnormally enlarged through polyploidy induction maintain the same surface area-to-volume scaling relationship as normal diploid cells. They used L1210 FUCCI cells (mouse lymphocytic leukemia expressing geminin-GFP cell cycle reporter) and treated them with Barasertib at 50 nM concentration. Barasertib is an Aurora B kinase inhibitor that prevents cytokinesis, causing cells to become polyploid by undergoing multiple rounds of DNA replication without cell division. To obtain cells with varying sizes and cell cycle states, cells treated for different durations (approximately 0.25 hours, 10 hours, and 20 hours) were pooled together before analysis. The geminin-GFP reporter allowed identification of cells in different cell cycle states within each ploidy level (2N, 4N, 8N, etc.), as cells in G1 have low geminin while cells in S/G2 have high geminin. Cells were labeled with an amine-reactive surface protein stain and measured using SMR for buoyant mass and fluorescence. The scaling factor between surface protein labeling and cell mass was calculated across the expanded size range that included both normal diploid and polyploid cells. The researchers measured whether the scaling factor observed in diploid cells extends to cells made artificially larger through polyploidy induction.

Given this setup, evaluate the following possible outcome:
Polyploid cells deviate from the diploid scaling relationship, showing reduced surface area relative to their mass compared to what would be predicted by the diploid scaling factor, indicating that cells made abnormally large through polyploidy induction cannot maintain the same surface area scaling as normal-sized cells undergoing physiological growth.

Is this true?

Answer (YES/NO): NO